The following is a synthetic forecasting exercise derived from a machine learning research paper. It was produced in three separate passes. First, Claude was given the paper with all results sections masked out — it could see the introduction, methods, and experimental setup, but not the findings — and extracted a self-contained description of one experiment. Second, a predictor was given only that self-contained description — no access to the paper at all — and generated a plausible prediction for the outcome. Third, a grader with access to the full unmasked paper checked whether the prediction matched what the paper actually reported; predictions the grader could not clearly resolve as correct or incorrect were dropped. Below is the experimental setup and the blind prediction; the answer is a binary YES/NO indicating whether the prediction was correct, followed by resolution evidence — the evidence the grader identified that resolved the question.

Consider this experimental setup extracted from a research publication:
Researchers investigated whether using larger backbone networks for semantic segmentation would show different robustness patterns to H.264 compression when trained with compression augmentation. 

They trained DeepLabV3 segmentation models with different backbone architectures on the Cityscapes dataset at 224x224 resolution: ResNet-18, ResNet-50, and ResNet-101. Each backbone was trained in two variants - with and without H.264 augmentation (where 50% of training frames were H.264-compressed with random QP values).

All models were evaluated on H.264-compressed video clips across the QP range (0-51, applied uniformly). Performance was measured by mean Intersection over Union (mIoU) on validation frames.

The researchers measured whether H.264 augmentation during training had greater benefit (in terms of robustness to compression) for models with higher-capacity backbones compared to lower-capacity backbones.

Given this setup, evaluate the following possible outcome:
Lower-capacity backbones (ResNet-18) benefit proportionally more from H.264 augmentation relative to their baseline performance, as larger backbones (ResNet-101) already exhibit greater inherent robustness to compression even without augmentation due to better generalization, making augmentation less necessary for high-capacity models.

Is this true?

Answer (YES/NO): NO